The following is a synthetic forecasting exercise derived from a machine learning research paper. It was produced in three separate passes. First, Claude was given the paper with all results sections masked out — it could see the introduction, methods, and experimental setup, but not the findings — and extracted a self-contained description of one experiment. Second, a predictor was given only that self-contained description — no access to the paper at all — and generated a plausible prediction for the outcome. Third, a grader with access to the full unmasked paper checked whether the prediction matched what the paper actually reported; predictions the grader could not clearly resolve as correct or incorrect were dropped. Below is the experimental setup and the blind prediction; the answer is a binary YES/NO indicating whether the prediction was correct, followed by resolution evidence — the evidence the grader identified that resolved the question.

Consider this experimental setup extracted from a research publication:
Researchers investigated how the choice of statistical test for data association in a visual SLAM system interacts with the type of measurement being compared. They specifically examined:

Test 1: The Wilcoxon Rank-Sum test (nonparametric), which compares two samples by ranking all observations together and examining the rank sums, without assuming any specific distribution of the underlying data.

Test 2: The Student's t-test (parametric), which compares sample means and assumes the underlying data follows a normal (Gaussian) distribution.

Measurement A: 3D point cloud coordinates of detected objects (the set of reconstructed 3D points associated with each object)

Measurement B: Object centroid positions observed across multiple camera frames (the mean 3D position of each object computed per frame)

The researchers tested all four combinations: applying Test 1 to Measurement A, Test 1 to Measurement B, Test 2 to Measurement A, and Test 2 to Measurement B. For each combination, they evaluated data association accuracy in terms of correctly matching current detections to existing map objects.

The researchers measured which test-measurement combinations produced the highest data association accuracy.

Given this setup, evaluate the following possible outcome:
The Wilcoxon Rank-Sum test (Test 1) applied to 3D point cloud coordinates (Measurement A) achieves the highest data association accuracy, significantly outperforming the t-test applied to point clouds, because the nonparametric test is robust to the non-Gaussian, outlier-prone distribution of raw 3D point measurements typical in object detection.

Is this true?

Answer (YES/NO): NO